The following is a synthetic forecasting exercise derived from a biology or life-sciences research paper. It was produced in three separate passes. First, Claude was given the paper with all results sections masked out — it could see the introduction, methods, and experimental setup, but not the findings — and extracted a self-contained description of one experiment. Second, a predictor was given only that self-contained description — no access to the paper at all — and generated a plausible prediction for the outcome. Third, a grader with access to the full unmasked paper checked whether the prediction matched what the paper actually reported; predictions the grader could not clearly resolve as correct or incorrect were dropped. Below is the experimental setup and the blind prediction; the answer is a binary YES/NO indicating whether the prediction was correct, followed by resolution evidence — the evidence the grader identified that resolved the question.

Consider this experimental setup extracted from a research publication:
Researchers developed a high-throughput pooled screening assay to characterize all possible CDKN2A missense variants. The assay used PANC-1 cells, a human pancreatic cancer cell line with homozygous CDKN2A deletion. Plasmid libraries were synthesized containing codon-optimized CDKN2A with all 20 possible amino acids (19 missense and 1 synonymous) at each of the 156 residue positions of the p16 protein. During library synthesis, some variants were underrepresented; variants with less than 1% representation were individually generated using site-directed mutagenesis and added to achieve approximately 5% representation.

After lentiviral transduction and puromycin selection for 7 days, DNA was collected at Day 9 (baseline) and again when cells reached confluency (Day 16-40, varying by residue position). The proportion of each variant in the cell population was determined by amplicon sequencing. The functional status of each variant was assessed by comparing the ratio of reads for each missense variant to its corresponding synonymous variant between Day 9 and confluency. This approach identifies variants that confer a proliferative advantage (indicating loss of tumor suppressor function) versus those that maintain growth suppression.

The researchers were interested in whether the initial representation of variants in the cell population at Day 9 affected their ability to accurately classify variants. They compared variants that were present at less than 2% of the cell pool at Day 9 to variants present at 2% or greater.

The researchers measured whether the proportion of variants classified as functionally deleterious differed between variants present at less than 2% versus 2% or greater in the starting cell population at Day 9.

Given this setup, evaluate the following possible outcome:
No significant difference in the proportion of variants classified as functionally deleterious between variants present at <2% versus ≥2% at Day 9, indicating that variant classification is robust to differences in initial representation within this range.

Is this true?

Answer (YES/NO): YES